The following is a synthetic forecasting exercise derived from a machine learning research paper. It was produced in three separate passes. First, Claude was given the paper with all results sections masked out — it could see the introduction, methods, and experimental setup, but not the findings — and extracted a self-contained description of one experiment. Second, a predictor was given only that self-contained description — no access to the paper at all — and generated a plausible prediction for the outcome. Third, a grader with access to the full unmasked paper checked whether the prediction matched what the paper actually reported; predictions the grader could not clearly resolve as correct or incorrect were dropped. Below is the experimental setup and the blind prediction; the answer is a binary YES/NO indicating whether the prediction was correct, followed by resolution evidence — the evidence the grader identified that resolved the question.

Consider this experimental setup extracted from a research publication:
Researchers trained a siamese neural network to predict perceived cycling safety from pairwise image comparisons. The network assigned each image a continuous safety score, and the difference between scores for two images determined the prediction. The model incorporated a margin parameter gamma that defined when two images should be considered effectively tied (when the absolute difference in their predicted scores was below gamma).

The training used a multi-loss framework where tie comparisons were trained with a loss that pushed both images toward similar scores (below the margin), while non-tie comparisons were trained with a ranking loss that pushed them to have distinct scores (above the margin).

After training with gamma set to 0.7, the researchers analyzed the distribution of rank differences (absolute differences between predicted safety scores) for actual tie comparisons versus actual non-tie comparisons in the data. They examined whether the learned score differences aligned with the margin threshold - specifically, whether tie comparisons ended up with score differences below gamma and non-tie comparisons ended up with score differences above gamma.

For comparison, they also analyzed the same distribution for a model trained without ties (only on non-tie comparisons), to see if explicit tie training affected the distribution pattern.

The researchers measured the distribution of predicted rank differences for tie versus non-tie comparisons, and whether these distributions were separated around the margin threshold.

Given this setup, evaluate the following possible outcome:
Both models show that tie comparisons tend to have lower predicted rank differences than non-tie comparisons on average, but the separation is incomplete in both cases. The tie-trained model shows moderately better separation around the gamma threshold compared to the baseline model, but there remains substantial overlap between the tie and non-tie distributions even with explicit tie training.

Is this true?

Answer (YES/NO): NO